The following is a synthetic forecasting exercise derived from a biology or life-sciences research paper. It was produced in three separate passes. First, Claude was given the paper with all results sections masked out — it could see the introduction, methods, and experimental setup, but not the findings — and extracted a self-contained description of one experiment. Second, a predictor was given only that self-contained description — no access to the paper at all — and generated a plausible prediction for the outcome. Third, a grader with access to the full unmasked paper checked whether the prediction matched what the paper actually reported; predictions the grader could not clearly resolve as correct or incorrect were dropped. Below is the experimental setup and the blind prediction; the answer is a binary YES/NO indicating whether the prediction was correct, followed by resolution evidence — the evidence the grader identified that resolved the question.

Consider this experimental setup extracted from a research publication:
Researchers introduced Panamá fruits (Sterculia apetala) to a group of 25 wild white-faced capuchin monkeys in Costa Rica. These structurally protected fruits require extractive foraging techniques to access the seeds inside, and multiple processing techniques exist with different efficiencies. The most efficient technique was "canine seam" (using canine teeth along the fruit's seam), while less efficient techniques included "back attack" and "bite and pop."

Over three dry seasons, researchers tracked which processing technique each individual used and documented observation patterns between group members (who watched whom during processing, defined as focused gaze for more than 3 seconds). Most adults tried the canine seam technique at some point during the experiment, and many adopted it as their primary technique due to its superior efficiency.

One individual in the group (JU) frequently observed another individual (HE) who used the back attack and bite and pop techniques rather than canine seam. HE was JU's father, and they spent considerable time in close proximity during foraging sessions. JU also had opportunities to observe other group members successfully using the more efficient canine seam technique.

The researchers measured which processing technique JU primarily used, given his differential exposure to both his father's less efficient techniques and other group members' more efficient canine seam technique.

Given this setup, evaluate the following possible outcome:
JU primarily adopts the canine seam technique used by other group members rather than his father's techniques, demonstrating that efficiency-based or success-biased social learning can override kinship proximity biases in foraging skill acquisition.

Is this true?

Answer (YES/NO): NO